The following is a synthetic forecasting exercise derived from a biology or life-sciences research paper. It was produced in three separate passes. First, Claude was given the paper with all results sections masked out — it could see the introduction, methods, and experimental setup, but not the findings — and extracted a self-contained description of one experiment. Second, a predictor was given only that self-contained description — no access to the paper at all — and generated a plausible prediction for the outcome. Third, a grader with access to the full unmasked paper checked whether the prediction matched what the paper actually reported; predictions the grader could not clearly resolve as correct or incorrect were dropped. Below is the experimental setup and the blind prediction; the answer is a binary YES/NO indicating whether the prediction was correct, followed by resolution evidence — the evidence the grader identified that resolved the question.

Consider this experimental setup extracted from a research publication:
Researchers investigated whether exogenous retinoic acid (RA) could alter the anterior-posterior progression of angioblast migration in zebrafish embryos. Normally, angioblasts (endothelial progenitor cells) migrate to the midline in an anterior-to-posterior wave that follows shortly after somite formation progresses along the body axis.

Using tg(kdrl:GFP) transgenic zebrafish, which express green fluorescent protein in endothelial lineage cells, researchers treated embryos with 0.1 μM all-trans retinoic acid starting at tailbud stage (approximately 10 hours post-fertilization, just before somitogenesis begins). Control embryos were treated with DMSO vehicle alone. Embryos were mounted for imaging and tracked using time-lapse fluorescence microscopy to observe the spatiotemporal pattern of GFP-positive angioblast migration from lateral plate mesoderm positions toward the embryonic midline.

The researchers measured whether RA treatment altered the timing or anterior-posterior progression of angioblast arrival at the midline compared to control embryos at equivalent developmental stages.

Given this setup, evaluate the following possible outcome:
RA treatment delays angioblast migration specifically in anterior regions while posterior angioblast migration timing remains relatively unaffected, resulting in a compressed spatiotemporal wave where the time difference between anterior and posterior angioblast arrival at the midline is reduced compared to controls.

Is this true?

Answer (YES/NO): NO